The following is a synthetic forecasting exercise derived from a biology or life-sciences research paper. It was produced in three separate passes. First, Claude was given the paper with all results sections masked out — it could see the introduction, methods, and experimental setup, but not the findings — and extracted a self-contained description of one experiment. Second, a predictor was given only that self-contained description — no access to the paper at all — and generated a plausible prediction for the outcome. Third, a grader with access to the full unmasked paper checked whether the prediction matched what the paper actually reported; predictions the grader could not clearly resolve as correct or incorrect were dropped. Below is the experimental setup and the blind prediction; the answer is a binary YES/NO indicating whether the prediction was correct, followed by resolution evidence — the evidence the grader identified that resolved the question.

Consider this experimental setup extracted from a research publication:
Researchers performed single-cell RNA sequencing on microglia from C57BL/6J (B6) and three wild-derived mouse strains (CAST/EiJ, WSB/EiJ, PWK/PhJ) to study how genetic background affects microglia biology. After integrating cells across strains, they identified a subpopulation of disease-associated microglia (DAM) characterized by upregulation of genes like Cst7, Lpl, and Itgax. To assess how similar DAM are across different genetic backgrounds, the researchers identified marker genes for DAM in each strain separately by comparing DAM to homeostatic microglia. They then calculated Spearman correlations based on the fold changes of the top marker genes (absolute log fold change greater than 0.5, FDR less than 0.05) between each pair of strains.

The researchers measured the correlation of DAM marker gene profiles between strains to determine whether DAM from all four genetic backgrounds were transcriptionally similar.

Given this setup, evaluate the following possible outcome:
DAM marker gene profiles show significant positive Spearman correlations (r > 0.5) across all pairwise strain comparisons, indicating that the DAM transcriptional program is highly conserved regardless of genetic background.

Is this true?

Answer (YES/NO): YES